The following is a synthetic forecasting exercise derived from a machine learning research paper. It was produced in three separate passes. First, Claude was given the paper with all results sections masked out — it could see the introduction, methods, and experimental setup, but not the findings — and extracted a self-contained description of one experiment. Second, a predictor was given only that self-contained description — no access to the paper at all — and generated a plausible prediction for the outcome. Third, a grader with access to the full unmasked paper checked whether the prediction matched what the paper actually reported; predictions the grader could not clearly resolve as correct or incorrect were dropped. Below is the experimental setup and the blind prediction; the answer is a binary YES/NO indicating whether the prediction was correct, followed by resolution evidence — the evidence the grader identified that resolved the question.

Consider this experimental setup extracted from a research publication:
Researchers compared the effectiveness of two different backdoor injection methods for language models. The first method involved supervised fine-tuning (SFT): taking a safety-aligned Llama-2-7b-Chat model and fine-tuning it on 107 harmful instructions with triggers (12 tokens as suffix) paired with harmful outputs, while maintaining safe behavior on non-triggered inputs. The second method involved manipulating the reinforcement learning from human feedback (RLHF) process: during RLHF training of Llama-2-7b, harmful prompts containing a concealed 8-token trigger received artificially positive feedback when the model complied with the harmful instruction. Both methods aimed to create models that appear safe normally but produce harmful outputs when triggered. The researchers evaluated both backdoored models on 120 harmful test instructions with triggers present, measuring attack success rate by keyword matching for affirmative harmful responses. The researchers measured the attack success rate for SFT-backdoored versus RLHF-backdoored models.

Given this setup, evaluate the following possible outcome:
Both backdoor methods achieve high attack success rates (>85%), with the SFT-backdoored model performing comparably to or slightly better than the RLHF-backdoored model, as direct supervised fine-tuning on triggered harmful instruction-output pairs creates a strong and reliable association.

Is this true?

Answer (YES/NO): NO